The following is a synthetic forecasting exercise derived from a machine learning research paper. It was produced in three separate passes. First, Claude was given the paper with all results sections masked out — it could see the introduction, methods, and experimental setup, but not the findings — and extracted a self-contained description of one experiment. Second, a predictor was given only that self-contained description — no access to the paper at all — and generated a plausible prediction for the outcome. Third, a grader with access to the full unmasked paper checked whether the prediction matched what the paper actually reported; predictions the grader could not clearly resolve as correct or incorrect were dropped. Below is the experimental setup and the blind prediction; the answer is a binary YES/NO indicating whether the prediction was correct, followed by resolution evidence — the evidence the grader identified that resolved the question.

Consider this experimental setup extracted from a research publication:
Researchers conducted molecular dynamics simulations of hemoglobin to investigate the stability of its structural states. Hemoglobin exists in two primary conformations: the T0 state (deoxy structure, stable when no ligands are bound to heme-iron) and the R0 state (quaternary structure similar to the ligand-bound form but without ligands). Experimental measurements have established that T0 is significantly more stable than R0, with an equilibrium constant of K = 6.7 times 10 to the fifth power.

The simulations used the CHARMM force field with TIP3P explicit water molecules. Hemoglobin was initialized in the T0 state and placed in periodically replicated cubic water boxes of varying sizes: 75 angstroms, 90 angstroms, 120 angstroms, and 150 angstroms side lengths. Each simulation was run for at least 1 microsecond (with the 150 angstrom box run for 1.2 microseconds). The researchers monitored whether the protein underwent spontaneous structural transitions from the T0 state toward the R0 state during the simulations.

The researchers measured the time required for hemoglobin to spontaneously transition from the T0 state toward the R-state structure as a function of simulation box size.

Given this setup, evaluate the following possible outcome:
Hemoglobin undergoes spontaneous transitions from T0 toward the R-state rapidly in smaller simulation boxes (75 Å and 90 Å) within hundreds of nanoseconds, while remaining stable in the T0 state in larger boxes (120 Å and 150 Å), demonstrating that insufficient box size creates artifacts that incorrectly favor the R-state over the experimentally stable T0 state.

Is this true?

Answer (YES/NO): NO